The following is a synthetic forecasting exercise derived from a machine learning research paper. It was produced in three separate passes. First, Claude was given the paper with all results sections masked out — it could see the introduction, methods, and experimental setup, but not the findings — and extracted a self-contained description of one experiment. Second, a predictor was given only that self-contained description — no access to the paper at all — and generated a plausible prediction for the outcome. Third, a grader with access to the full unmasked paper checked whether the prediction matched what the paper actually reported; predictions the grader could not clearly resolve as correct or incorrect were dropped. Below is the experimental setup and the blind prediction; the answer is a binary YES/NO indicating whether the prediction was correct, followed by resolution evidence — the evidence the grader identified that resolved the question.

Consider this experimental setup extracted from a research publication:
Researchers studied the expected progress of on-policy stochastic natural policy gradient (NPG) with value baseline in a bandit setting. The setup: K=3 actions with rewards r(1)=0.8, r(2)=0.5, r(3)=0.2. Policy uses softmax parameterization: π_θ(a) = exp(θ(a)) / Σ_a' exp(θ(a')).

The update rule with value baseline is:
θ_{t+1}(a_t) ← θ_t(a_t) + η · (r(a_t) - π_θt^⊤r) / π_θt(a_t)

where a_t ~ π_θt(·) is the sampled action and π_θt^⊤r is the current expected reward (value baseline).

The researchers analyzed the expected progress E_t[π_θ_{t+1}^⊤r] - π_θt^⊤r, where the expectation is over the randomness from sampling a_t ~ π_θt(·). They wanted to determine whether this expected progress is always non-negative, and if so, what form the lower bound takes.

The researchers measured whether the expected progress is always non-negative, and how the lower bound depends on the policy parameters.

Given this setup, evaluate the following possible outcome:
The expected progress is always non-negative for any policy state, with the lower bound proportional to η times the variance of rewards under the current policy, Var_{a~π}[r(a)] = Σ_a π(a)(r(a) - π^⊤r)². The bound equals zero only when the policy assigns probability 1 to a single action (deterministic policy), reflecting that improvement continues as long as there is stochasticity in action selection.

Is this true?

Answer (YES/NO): NO